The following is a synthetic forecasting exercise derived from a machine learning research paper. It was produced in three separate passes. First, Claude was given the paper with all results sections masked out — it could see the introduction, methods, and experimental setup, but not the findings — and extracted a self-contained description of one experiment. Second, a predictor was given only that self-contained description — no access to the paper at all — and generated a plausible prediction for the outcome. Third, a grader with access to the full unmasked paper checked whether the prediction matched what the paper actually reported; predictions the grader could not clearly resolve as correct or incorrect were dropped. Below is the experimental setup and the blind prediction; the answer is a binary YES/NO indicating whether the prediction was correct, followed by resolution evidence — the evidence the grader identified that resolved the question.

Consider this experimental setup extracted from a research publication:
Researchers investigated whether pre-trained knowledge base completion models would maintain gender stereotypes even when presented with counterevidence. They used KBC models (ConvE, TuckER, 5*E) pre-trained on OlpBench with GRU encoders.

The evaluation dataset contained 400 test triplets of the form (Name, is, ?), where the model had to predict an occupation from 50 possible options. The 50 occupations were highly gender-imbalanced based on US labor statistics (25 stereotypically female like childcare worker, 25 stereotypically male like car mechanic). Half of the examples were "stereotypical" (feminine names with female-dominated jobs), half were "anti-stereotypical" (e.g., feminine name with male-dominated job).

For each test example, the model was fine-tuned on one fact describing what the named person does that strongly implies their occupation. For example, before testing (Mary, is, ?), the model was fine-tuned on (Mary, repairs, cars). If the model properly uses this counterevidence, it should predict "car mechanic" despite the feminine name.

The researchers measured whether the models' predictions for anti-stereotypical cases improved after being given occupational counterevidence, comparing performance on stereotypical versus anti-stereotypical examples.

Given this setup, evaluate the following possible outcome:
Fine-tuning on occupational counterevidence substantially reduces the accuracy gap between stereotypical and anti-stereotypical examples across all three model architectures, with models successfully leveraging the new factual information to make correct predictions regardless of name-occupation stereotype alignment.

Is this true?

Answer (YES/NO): NO